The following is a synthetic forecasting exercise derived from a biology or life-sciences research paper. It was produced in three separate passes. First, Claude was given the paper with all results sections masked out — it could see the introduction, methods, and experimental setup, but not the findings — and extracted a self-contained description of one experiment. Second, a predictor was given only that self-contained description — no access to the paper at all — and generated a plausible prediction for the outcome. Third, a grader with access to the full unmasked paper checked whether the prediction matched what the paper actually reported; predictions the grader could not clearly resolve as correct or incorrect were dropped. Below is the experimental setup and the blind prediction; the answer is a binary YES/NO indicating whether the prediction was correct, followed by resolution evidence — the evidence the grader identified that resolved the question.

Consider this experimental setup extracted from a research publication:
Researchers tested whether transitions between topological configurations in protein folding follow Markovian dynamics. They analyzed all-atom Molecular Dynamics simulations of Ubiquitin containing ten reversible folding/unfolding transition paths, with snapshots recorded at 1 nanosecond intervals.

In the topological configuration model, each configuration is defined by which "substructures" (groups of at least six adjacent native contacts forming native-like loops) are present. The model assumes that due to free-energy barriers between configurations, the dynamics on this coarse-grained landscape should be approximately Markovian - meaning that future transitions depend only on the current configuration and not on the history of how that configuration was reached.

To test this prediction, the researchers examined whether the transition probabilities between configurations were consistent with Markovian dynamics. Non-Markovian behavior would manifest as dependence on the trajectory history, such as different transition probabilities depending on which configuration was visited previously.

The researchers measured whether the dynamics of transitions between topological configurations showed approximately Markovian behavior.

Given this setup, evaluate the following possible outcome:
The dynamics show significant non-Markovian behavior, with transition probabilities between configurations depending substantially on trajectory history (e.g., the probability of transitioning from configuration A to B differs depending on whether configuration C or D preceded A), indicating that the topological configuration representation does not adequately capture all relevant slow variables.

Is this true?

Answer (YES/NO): NO